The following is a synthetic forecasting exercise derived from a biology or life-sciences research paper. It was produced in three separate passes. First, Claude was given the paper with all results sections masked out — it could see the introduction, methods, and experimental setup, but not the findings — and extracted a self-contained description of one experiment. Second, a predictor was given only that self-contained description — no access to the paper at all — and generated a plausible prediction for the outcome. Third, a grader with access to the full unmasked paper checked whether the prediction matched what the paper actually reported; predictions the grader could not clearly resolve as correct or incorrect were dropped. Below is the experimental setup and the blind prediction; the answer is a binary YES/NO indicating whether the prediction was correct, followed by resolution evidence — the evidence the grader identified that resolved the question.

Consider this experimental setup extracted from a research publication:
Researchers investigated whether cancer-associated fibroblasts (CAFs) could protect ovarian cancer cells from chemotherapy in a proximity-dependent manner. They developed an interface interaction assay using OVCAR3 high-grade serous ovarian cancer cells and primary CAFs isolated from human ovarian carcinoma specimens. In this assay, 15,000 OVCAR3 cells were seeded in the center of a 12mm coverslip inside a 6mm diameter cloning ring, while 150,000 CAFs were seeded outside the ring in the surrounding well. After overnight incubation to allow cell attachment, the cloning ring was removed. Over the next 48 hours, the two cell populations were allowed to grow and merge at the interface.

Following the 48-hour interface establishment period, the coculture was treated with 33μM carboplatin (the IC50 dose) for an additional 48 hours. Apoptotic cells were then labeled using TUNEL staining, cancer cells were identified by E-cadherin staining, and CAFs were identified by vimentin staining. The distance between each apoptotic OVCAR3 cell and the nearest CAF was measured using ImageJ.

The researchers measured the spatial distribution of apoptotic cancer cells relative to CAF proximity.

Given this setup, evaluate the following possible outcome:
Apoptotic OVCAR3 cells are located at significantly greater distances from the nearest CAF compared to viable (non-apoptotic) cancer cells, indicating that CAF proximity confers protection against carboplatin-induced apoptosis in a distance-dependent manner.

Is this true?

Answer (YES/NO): YES